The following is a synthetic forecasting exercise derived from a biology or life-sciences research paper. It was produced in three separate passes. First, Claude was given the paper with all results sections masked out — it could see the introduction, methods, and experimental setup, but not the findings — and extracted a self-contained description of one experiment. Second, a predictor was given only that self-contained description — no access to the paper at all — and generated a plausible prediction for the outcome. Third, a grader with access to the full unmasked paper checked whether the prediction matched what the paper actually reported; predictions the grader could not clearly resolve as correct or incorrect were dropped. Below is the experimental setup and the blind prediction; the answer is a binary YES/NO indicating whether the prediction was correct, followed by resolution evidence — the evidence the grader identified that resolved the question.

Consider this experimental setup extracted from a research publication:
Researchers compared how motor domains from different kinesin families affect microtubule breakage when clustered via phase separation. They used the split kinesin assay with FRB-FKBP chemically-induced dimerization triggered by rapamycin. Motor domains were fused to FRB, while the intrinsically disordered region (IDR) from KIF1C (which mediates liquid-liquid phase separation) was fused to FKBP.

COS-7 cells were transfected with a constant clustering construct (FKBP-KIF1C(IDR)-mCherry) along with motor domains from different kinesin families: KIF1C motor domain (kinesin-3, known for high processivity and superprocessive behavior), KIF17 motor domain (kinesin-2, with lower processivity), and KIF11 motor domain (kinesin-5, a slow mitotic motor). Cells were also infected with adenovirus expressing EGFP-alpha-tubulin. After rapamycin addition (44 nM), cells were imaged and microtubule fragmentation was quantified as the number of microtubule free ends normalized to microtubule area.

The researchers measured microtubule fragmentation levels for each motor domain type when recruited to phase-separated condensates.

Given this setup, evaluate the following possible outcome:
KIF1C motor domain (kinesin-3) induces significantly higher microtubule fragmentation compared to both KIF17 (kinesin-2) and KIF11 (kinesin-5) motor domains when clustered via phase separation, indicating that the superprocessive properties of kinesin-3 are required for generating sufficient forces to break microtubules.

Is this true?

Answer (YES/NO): YES